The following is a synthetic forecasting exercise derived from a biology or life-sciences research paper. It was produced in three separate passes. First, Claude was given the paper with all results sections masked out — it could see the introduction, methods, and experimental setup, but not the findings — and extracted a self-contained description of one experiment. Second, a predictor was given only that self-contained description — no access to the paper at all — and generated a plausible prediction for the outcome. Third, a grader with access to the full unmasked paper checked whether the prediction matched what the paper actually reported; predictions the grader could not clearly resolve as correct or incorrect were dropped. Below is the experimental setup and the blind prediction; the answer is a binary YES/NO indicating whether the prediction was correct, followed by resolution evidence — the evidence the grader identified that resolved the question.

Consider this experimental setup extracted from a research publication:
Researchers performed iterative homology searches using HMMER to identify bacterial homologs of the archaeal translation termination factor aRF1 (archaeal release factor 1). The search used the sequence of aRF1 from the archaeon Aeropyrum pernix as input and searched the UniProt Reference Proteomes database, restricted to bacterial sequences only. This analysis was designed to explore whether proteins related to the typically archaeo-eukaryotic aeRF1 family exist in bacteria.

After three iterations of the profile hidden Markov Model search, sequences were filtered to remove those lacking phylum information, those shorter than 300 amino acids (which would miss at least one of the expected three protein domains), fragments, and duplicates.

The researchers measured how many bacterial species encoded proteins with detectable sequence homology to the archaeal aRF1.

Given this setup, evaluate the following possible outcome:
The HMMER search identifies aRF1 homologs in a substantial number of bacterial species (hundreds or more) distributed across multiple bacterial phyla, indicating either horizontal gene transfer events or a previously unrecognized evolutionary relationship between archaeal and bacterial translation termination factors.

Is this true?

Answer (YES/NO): YES